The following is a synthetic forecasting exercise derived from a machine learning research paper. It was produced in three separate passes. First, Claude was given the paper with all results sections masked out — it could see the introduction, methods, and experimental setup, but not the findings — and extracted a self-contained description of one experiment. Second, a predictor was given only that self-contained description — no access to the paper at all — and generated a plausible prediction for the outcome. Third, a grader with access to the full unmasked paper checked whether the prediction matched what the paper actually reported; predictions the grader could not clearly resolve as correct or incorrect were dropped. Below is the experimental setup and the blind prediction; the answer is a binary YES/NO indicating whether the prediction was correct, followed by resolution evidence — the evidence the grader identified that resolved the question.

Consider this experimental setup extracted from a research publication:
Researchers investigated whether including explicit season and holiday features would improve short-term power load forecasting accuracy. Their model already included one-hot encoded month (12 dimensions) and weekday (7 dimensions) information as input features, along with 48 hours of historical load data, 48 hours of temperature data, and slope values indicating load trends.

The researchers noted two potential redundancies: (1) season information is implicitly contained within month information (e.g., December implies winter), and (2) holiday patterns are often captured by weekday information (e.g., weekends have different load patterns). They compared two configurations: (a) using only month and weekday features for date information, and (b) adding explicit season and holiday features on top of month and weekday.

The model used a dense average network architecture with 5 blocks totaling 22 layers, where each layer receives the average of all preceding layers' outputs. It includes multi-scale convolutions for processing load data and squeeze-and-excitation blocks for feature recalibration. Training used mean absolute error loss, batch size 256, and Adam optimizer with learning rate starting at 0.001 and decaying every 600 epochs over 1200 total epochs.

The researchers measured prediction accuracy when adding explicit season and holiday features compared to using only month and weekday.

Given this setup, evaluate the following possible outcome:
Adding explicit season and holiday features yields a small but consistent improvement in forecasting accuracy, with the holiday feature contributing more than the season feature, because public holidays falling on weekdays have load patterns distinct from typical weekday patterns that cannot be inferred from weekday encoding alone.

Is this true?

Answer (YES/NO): NO